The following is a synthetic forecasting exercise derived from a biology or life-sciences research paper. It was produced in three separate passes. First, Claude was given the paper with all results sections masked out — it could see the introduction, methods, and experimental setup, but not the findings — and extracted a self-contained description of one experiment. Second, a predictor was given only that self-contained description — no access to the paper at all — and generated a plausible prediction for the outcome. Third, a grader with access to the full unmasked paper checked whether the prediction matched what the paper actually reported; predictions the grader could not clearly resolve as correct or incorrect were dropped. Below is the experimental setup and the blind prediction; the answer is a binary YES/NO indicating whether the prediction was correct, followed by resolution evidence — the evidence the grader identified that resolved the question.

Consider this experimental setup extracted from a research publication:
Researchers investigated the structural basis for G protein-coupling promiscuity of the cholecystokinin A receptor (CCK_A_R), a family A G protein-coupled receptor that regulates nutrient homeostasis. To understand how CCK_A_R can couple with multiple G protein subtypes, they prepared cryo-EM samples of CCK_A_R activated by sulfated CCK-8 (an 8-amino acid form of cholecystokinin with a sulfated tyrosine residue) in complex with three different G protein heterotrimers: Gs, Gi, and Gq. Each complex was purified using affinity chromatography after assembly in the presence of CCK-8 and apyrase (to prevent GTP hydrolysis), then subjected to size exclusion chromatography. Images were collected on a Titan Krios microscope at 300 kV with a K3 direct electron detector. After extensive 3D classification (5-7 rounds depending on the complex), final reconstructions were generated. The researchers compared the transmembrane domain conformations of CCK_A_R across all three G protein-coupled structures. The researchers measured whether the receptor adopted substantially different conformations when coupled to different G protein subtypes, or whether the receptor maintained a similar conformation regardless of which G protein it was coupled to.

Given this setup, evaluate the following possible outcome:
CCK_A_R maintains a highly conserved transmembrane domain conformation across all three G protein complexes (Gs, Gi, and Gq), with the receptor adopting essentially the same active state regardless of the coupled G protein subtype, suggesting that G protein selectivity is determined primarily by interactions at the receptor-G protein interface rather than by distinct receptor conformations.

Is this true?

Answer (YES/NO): YES